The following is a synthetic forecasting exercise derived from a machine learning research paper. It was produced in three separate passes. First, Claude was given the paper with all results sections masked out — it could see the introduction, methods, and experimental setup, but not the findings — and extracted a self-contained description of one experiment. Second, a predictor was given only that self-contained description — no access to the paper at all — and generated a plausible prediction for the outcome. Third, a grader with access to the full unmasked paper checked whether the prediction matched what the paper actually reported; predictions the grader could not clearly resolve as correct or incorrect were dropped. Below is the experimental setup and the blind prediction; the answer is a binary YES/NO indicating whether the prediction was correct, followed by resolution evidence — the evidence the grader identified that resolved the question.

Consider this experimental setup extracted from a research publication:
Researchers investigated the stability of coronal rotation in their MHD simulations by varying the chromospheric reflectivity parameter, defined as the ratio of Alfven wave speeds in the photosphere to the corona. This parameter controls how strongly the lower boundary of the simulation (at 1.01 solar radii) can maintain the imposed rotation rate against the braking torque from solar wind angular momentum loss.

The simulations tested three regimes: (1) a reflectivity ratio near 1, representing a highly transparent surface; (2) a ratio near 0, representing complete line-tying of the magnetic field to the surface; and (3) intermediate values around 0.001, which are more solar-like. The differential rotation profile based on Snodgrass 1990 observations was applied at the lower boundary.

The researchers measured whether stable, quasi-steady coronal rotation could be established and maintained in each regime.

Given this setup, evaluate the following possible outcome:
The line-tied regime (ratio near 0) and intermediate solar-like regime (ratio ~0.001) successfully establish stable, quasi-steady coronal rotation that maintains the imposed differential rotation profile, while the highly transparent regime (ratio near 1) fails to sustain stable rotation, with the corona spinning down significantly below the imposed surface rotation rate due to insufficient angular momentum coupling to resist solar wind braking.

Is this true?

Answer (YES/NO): NO